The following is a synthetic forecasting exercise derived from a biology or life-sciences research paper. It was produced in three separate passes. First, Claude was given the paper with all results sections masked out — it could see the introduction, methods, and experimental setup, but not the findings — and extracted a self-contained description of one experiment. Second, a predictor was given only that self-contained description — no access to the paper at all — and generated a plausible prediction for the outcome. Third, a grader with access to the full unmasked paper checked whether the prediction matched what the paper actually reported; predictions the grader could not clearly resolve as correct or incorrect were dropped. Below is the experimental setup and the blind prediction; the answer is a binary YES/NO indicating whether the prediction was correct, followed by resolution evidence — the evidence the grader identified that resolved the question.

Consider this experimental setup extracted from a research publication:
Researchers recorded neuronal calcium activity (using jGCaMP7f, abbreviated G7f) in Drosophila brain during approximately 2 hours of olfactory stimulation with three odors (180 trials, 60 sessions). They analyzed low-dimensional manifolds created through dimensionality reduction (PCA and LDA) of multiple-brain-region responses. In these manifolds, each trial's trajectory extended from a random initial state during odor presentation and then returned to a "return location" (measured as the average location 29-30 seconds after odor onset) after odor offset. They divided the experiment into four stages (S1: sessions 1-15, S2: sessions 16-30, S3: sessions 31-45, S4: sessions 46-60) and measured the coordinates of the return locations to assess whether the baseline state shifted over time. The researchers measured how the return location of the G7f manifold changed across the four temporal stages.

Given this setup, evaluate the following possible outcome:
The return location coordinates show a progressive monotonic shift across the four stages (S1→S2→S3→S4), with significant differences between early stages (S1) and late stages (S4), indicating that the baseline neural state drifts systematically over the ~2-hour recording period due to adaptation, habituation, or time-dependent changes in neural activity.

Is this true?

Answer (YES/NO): NO